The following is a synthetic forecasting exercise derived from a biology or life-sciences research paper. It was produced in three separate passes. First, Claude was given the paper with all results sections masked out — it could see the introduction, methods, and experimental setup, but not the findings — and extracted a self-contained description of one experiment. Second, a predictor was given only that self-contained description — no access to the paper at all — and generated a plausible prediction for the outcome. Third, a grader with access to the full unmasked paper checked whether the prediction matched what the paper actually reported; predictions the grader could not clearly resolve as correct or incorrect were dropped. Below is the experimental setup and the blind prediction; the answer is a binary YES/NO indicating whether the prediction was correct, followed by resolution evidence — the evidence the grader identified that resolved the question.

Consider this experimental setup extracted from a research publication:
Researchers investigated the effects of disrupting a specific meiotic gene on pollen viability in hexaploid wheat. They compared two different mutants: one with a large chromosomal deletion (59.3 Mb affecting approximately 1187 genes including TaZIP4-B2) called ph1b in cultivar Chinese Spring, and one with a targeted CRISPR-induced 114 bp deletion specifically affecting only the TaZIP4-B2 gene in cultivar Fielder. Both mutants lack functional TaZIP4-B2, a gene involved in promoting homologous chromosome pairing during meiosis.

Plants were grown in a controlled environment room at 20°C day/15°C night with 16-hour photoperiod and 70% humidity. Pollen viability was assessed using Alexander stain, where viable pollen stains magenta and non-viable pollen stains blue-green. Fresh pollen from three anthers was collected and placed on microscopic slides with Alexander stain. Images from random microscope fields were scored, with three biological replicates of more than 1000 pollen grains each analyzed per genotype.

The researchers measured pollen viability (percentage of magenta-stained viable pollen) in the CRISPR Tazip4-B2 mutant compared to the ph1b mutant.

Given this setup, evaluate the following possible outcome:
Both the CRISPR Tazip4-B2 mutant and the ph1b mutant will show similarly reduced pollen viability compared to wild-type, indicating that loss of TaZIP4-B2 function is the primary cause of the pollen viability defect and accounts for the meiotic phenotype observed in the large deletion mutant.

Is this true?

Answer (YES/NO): YES